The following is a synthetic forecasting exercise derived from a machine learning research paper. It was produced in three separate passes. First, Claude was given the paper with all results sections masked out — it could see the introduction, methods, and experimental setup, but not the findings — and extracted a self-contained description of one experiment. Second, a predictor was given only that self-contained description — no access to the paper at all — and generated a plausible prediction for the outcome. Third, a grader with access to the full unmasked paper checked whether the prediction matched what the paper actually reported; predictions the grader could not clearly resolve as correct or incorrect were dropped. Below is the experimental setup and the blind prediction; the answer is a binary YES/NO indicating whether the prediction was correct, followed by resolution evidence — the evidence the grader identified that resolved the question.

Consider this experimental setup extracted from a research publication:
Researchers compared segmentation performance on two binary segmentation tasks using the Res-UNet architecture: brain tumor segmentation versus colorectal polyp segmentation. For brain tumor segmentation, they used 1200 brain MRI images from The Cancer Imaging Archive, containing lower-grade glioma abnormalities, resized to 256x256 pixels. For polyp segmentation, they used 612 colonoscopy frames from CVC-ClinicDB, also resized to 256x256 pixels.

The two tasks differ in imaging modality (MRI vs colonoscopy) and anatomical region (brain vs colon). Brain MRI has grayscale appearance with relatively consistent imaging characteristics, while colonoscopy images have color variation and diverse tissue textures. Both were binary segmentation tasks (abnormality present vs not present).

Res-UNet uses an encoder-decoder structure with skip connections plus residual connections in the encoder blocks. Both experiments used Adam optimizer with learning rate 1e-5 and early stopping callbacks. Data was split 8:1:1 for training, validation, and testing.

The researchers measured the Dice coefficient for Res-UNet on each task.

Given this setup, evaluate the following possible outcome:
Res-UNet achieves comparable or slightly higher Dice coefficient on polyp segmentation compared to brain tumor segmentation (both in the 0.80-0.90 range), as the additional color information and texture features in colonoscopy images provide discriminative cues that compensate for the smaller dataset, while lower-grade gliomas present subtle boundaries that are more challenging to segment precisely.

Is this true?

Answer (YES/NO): NO